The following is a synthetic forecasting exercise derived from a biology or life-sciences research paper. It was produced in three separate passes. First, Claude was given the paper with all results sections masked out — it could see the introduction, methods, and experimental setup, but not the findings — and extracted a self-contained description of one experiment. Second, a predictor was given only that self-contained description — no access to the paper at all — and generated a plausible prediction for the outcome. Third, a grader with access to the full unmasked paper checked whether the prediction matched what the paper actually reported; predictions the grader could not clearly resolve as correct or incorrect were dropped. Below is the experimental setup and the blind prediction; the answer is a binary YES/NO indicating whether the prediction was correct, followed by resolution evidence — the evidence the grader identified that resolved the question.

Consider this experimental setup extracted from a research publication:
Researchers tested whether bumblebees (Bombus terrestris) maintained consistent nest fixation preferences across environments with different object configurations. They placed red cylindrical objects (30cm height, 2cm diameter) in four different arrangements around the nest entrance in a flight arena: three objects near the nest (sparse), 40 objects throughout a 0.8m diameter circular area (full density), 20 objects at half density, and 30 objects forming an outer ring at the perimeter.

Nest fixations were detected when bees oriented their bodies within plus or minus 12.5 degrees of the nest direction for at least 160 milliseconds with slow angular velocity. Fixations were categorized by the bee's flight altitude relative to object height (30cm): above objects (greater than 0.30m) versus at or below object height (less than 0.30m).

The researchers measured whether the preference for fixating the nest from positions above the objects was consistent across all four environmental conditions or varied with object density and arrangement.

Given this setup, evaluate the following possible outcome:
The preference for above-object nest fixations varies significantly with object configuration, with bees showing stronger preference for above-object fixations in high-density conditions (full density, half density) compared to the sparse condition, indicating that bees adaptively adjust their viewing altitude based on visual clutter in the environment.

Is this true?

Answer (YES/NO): NO